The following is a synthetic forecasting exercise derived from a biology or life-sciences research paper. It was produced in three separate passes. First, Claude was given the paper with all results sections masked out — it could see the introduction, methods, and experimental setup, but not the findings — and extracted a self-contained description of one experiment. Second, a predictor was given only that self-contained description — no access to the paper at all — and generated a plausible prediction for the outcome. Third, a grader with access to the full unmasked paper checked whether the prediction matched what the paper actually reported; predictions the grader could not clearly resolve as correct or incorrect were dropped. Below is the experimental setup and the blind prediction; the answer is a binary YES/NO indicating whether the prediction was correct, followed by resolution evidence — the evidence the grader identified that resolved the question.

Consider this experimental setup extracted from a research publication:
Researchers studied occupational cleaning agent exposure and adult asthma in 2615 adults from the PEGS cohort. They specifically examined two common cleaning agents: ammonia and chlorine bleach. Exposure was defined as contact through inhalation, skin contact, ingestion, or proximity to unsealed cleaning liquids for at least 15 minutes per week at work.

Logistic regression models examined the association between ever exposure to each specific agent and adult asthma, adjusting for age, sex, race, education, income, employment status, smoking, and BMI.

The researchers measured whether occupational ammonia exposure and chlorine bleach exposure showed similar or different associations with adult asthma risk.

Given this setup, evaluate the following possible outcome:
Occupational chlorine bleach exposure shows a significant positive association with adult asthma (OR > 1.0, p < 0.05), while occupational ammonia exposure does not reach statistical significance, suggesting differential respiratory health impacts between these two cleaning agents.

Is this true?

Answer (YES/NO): NO